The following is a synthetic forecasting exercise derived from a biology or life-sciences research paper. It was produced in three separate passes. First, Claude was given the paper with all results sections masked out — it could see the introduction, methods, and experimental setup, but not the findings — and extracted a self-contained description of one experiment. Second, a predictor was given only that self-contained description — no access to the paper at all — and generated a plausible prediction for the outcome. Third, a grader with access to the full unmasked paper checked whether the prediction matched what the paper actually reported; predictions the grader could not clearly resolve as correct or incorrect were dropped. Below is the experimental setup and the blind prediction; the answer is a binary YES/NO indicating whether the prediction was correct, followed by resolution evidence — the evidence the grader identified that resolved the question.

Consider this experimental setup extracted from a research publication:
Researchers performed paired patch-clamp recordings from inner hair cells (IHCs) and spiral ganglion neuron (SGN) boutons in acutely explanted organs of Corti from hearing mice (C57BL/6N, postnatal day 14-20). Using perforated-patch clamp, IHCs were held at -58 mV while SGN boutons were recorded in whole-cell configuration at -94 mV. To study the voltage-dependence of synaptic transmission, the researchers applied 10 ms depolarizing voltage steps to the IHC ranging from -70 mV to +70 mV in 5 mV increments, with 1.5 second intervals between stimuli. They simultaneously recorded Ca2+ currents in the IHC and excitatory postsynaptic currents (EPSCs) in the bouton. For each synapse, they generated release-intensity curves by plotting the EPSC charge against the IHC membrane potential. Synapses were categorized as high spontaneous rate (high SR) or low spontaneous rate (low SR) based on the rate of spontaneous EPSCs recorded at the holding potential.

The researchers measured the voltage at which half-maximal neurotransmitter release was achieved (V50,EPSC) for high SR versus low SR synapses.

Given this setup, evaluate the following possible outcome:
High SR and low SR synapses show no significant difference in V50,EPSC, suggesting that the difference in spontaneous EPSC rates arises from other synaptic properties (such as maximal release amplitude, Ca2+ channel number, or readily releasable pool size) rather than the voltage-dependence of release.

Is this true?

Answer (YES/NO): NO